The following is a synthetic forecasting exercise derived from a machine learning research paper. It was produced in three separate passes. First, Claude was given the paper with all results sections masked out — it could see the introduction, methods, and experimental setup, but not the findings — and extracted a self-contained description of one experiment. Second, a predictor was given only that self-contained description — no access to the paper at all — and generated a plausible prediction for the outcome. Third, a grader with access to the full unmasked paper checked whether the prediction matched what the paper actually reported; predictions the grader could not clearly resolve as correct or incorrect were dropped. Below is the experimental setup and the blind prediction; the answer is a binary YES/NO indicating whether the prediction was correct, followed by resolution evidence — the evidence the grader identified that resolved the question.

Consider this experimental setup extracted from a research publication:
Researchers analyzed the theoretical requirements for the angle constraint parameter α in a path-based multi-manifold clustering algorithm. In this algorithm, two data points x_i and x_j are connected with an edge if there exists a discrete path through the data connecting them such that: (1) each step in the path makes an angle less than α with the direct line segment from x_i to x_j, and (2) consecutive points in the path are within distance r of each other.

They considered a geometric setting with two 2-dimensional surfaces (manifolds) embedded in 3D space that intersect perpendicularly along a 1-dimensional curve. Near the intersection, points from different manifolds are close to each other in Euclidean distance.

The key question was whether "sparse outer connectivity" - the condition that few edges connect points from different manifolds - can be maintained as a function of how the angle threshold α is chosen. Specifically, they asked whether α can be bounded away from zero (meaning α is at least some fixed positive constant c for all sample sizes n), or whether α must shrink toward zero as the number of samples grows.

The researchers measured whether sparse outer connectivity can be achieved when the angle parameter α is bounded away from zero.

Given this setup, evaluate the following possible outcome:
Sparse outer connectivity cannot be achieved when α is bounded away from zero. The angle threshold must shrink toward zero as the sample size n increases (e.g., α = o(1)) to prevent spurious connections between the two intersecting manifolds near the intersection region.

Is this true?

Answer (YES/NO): YES